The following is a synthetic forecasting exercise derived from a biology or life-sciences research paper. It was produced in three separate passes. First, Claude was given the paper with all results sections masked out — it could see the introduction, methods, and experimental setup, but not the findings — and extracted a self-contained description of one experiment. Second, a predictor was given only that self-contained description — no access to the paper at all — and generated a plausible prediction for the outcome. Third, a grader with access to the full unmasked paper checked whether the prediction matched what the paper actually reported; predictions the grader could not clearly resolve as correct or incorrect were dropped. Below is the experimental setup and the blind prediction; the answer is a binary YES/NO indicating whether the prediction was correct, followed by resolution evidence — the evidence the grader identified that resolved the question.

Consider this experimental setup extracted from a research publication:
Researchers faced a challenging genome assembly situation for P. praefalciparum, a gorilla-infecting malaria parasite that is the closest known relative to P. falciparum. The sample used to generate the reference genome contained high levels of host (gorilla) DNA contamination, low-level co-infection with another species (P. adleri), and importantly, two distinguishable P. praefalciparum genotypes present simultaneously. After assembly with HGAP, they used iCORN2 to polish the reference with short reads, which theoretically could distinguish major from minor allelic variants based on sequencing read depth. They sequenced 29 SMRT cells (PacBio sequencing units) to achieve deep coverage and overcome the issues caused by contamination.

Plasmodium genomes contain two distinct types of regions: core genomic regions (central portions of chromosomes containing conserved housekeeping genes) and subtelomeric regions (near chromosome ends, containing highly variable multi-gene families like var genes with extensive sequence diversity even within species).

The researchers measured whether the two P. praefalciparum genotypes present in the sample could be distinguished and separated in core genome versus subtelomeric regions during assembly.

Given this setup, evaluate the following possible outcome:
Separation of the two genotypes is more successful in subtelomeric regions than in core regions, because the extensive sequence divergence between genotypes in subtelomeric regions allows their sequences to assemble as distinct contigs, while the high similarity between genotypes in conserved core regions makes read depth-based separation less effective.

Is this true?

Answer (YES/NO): NO